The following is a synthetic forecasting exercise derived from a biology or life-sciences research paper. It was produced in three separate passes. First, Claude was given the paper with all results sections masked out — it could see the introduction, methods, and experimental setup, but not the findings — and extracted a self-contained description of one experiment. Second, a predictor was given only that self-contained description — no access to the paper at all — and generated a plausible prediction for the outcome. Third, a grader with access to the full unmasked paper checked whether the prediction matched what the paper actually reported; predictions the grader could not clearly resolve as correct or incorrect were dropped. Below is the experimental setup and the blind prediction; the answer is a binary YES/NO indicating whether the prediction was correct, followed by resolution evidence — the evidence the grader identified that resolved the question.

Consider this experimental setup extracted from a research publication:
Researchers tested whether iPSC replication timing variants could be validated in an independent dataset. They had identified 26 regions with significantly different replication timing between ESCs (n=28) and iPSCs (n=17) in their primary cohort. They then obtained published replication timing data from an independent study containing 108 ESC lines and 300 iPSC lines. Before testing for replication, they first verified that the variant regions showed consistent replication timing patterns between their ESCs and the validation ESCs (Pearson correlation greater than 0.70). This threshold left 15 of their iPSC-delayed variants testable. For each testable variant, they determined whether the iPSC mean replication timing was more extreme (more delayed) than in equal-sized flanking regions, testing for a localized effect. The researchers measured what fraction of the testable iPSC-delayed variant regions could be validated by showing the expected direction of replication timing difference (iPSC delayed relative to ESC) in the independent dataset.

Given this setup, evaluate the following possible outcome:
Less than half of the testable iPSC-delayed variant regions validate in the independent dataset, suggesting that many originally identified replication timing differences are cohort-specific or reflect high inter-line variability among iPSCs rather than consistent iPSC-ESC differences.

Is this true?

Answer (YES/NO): NO